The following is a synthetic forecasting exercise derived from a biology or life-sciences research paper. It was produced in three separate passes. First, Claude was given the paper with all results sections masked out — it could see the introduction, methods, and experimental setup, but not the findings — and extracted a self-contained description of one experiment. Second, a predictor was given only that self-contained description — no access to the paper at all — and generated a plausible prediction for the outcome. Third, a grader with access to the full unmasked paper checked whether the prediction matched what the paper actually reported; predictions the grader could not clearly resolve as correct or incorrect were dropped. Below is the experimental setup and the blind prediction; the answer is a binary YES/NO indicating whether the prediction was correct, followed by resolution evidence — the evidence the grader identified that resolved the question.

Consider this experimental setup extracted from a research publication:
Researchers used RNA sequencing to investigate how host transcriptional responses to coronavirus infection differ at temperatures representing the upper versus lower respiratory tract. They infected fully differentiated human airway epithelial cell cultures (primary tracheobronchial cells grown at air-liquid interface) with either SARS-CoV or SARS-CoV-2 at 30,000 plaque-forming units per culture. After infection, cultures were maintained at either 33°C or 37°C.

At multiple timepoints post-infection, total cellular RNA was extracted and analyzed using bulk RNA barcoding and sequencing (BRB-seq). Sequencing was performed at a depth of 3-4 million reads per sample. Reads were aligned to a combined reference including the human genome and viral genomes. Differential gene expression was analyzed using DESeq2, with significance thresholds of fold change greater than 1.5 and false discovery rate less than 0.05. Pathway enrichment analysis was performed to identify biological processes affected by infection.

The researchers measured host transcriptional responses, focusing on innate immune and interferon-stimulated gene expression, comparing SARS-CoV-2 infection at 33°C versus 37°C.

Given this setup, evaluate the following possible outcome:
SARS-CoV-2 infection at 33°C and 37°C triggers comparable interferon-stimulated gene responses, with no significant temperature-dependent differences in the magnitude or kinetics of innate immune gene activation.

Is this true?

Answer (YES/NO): NO